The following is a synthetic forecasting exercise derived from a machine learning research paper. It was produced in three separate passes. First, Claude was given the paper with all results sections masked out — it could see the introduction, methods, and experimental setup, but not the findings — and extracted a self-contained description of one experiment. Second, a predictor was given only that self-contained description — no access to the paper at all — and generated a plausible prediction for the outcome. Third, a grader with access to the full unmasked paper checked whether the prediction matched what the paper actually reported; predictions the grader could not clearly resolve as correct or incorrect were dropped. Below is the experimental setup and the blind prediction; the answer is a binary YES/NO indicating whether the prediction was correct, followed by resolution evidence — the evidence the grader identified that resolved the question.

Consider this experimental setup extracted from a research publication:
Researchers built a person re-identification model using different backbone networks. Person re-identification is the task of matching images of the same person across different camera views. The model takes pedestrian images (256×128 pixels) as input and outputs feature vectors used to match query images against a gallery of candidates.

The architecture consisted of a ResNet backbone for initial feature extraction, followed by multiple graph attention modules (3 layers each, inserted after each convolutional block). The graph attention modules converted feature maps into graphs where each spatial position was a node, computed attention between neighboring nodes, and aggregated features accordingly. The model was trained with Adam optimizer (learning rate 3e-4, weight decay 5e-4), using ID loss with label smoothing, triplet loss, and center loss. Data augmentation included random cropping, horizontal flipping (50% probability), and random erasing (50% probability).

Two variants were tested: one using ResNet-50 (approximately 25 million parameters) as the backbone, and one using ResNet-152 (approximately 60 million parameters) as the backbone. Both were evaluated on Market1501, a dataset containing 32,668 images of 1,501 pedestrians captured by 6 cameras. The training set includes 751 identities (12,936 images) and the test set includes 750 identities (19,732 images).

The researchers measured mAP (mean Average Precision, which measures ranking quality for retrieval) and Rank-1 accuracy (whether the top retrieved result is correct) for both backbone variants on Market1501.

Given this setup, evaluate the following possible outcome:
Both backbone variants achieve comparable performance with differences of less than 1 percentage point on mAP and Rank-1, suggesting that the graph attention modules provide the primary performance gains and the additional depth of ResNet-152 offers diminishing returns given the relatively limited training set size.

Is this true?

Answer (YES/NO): YES